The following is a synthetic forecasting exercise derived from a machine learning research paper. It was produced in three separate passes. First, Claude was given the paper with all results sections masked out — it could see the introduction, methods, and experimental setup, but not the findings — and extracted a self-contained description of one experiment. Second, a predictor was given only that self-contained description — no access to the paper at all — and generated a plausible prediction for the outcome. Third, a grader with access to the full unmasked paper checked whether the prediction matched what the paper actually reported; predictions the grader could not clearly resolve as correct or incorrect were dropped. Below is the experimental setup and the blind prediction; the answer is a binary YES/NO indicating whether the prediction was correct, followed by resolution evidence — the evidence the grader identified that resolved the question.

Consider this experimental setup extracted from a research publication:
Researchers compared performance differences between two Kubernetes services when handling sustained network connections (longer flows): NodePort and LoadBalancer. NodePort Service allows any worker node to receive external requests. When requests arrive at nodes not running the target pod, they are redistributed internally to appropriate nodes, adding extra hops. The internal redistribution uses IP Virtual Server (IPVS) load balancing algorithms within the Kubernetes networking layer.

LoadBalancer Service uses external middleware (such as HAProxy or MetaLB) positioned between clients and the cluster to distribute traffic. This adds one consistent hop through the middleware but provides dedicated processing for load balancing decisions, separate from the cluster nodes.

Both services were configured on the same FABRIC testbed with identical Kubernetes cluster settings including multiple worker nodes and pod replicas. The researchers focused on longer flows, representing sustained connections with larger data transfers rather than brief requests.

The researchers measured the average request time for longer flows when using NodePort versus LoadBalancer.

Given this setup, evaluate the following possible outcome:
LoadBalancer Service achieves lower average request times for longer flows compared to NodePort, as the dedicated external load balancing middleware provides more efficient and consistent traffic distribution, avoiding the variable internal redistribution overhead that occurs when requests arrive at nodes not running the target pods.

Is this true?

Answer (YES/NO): YES